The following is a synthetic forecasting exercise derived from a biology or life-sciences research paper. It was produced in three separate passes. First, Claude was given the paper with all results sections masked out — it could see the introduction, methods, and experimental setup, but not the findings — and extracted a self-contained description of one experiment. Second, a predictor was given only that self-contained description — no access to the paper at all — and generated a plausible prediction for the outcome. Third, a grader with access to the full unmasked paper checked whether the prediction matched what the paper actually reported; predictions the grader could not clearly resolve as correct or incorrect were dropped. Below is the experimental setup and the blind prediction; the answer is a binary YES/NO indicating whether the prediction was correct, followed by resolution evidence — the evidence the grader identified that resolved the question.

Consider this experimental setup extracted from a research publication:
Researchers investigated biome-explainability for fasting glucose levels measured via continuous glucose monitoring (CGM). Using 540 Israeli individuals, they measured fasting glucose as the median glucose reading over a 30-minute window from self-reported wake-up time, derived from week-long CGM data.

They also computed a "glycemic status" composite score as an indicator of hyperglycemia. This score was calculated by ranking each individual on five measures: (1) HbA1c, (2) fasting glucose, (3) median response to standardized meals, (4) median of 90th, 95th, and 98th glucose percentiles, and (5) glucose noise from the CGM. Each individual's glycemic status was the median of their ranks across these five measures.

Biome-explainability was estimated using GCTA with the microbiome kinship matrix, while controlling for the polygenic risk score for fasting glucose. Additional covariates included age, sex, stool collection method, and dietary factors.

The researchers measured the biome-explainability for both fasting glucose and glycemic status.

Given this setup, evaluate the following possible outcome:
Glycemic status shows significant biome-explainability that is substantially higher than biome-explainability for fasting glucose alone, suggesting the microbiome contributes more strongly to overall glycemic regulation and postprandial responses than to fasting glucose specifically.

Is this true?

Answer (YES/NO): NO